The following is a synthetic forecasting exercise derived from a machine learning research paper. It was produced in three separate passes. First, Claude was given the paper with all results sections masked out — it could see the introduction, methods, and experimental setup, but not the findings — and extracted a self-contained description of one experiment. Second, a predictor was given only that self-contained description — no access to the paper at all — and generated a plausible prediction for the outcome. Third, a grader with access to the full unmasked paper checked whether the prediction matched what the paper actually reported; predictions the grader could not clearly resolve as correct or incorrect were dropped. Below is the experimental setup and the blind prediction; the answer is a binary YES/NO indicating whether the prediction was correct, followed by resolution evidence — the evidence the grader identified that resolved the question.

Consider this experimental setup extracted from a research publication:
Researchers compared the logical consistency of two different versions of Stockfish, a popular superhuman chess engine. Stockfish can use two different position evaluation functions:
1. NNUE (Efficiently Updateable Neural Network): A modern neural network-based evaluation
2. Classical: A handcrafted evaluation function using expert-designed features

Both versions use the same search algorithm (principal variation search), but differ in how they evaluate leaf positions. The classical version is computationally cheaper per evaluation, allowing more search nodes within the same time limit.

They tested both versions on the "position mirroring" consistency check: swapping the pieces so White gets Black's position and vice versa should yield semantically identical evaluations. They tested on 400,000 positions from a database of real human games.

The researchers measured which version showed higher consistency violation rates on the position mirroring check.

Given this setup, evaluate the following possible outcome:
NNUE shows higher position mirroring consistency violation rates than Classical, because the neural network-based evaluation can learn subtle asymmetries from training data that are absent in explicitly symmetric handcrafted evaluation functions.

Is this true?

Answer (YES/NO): NO